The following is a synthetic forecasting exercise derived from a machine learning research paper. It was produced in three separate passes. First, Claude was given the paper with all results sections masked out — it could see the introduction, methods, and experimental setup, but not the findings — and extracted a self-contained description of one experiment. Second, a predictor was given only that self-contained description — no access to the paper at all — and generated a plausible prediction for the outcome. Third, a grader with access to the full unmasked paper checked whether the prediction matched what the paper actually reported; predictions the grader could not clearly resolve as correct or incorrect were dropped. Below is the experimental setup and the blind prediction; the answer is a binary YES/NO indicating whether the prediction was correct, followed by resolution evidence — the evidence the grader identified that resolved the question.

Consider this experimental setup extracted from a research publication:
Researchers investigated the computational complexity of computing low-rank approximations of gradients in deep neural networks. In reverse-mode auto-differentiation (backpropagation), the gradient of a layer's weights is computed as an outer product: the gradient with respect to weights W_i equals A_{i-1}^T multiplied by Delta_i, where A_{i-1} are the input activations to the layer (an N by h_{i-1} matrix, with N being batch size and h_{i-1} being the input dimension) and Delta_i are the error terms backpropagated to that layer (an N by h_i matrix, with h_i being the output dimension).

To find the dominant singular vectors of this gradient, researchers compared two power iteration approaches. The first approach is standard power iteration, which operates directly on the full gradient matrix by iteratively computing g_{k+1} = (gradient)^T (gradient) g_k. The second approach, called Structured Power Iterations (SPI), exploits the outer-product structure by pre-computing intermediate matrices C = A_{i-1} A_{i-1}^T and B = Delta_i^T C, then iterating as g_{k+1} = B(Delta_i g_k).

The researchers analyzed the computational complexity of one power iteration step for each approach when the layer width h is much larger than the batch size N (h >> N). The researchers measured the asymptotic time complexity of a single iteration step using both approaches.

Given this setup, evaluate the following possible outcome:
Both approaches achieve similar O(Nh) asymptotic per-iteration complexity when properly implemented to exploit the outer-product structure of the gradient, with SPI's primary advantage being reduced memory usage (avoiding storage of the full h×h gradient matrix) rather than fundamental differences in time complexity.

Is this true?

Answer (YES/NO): NO